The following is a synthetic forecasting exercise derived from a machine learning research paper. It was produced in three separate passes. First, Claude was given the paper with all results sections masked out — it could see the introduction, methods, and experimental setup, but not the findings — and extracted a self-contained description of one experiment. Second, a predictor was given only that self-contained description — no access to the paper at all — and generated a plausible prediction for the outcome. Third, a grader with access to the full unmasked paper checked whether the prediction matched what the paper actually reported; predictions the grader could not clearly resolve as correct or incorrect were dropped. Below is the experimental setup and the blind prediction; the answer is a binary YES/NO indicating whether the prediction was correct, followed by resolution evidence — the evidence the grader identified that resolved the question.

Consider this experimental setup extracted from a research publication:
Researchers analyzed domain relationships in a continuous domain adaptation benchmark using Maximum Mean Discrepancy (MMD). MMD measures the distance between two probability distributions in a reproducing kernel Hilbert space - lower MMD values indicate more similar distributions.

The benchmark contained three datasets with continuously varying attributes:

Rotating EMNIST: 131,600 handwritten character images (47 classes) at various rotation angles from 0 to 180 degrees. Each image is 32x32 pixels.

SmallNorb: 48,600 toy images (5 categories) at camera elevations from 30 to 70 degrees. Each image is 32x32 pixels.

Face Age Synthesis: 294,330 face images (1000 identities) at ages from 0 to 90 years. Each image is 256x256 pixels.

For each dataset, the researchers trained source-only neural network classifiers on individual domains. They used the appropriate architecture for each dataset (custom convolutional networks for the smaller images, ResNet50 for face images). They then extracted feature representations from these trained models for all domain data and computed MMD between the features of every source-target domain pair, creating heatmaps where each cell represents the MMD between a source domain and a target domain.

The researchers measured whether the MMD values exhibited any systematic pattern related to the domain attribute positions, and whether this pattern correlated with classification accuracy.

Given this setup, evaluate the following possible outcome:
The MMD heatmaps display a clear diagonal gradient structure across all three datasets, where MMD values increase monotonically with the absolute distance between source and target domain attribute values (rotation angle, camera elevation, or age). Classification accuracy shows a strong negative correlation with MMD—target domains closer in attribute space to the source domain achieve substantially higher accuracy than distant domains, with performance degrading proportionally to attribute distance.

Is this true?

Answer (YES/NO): YES